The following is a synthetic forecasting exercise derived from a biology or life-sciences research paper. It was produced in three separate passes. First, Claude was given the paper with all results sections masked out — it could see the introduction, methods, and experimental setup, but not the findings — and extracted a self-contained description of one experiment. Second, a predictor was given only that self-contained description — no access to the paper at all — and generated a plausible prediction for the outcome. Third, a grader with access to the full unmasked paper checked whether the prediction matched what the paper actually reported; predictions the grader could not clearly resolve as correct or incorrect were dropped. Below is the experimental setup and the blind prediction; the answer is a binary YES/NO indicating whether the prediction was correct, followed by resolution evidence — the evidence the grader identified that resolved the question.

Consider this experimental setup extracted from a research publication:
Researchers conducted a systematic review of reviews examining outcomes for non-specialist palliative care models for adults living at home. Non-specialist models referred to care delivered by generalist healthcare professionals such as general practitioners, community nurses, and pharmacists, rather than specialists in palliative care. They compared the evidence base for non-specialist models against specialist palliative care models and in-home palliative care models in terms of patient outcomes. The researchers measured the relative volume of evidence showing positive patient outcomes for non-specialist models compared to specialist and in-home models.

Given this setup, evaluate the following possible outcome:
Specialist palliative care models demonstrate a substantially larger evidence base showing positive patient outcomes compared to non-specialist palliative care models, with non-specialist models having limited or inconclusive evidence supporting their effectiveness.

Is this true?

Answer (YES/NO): YES